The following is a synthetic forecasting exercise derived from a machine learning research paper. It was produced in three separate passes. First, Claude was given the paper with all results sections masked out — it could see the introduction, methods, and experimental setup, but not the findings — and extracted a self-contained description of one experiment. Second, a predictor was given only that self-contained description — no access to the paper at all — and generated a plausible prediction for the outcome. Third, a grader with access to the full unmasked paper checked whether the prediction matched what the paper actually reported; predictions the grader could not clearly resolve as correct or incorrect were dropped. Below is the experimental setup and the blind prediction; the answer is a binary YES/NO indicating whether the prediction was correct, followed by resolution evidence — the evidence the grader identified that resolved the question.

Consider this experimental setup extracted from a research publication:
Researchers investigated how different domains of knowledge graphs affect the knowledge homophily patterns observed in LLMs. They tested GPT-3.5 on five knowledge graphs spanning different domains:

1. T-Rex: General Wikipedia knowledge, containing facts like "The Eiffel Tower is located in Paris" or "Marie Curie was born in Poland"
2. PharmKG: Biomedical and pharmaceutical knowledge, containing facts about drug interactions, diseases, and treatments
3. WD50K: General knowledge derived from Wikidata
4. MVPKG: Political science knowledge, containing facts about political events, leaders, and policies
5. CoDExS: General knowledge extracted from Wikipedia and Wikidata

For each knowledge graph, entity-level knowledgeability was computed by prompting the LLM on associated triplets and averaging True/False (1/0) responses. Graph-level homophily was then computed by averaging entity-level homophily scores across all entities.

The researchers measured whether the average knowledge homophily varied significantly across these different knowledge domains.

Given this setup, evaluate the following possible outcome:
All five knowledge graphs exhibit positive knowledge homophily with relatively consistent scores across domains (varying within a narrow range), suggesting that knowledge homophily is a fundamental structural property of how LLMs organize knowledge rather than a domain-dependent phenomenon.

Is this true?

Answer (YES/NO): YES